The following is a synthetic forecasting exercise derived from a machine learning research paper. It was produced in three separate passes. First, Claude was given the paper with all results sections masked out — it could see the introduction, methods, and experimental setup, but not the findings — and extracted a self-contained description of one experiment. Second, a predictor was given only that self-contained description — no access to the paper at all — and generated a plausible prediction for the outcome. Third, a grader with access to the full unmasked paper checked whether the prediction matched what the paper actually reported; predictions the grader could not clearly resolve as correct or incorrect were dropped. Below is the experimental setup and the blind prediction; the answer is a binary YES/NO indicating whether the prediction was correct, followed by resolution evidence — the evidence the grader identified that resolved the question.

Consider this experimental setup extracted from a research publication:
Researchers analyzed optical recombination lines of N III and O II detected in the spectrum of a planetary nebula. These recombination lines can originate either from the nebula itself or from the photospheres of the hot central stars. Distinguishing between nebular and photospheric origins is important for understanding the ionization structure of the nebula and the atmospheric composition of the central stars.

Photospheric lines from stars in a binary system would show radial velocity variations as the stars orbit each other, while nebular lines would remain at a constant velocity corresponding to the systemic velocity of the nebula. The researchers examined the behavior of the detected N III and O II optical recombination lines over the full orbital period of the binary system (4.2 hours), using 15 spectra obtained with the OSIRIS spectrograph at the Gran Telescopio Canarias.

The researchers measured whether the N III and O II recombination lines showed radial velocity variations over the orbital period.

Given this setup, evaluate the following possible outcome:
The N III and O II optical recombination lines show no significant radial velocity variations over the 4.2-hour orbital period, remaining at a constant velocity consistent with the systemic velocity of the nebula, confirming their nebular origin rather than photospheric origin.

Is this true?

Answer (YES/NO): YES